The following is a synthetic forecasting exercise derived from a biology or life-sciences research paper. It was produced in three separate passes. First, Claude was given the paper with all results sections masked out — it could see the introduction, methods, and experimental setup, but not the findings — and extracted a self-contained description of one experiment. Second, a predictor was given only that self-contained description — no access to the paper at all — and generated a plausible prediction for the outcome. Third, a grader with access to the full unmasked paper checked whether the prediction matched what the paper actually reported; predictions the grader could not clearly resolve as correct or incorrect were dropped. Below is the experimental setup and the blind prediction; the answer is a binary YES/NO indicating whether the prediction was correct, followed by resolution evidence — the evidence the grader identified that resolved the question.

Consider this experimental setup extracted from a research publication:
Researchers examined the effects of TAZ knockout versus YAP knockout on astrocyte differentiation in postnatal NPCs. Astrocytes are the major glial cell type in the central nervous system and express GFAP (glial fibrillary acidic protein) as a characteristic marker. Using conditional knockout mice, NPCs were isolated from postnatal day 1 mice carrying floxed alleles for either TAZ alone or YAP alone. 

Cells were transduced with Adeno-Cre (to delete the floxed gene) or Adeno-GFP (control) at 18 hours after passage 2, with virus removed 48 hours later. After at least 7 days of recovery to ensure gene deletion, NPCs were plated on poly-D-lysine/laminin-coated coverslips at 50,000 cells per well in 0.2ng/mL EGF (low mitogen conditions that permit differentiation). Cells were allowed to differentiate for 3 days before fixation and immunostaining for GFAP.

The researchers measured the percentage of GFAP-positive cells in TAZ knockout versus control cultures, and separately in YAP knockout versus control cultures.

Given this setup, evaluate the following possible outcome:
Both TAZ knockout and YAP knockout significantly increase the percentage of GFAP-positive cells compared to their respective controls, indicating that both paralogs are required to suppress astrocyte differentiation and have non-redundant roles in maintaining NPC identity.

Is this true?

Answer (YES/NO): NO